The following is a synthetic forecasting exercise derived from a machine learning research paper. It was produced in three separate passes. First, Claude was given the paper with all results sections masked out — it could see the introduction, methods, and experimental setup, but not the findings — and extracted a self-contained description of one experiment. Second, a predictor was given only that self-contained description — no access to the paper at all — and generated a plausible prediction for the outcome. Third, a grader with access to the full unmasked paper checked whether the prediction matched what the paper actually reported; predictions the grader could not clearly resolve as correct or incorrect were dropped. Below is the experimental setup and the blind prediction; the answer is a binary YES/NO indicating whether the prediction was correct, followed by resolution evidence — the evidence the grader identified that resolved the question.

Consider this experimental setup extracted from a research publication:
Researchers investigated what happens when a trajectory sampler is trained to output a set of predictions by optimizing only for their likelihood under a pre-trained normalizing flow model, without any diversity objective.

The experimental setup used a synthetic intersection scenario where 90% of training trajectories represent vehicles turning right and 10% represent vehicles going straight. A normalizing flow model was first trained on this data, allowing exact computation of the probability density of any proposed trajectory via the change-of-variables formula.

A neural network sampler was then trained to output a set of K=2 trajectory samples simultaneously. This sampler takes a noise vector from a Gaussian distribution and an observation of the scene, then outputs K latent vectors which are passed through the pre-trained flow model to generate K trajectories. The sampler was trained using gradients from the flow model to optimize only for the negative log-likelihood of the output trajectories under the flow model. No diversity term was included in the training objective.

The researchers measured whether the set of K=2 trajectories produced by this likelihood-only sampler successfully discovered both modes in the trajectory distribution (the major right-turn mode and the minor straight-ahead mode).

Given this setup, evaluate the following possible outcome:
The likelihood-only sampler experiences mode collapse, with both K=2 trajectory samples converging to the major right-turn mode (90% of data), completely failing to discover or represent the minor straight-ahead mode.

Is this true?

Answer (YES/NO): YES